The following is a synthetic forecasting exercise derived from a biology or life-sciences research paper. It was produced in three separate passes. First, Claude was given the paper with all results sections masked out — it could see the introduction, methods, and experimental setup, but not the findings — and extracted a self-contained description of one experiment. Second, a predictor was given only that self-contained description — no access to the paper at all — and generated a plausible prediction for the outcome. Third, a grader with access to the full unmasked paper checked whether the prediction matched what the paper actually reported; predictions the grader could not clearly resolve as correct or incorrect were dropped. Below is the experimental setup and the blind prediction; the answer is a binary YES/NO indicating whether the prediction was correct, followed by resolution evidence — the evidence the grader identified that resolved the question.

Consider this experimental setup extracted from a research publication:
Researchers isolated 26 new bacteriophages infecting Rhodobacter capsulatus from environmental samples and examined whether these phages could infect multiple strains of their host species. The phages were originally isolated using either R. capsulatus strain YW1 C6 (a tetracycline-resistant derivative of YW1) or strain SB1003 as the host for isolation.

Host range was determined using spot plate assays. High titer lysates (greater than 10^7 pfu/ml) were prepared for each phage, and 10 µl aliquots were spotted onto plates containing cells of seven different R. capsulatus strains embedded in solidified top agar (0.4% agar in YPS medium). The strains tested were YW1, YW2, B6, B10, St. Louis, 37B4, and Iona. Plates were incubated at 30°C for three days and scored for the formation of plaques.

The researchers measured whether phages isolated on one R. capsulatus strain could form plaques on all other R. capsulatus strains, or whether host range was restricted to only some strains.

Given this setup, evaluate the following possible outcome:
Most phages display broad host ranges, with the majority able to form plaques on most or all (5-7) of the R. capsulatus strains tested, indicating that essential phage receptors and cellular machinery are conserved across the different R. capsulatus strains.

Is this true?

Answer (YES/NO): NO